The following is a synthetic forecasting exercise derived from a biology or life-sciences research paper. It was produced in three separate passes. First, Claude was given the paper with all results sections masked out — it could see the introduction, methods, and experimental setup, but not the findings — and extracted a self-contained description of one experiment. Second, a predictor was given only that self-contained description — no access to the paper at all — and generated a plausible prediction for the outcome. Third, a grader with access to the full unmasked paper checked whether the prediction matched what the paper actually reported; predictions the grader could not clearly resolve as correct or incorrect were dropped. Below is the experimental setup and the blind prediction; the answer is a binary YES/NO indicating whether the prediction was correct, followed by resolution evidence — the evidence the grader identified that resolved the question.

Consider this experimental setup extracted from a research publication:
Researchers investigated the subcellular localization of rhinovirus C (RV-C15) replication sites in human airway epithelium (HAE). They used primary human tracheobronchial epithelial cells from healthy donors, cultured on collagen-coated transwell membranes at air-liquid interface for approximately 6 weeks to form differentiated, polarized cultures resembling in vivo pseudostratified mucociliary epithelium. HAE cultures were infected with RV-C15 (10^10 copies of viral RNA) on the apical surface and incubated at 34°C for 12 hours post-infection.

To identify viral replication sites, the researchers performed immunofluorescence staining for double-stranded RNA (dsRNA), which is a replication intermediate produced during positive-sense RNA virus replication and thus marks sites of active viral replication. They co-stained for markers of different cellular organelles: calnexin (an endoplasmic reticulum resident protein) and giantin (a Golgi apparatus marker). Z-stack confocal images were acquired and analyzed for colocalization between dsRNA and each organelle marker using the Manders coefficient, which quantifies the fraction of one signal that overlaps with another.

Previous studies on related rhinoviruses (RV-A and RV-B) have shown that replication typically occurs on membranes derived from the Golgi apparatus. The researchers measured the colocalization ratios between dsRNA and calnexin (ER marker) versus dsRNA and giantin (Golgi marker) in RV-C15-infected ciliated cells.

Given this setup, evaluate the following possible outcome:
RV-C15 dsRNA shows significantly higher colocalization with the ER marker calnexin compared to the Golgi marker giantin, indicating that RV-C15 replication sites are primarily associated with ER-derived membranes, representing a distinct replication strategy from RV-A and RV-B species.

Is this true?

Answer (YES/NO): YES